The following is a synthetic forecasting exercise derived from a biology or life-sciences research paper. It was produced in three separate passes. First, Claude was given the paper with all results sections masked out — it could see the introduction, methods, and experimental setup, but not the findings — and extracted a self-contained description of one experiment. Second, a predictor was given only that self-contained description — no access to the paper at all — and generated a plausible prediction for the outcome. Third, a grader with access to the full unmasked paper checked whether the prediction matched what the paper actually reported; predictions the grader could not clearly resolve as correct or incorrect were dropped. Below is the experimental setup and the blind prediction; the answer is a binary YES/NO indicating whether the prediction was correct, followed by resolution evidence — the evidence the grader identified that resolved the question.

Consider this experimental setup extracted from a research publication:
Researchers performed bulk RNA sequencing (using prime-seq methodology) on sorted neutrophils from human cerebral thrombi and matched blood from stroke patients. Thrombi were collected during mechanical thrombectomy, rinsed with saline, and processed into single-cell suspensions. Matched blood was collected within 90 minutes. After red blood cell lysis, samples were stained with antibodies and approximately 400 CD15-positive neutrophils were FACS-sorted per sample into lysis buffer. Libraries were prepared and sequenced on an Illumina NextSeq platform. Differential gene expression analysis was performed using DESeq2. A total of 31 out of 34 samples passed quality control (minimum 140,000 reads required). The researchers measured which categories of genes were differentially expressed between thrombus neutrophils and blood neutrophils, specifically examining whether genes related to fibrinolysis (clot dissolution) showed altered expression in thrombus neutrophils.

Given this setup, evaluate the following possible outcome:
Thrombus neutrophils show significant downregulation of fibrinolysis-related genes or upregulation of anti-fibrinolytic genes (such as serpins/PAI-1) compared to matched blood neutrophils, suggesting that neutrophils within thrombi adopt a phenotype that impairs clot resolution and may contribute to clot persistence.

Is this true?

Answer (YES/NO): NO